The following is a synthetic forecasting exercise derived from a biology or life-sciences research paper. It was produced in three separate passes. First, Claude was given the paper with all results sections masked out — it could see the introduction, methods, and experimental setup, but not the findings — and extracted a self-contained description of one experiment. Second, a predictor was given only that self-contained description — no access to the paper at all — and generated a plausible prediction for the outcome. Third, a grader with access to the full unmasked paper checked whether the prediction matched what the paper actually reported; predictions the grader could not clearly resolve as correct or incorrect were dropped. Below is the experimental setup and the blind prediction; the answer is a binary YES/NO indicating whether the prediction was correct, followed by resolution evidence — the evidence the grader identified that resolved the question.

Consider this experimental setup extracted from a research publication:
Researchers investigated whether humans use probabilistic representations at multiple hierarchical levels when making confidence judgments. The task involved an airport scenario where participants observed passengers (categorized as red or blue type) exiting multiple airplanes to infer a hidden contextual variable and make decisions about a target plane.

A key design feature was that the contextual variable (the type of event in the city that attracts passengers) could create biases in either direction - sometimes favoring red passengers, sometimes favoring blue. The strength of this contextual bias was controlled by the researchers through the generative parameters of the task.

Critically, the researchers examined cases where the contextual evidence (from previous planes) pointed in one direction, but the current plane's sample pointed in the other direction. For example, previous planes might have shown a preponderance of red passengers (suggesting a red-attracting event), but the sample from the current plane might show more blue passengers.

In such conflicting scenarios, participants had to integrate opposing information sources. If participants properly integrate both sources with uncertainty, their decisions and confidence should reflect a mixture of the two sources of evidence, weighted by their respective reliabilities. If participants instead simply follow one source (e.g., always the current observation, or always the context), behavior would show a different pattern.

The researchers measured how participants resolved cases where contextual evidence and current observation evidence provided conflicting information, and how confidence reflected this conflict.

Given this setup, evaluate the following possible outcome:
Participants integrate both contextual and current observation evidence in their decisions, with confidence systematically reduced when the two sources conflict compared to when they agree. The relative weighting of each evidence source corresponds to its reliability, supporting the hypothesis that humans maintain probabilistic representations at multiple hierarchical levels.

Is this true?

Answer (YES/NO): YES